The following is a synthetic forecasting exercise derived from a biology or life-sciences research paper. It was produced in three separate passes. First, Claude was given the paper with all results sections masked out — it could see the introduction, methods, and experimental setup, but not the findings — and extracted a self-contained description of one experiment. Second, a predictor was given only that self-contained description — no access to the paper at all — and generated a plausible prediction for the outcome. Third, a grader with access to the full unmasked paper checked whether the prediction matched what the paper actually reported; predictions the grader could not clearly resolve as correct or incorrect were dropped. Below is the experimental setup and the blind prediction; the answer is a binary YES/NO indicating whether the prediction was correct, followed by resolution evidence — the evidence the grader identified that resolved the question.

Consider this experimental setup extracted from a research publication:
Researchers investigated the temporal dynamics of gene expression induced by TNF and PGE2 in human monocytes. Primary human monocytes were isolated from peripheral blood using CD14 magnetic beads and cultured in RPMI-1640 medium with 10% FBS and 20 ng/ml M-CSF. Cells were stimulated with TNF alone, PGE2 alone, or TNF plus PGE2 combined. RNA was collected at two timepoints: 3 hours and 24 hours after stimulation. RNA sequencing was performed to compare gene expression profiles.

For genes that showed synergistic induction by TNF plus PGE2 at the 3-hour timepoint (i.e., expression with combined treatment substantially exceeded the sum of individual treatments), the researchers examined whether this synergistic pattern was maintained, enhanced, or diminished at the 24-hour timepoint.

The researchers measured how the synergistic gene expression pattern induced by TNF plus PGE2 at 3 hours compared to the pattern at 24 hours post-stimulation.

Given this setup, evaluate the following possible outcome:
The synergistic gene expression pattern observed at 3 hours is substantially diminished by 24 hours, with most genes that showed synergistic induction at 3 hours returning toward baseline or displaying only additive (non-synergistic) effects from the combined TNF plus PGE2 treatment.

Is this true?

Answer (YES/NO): NO